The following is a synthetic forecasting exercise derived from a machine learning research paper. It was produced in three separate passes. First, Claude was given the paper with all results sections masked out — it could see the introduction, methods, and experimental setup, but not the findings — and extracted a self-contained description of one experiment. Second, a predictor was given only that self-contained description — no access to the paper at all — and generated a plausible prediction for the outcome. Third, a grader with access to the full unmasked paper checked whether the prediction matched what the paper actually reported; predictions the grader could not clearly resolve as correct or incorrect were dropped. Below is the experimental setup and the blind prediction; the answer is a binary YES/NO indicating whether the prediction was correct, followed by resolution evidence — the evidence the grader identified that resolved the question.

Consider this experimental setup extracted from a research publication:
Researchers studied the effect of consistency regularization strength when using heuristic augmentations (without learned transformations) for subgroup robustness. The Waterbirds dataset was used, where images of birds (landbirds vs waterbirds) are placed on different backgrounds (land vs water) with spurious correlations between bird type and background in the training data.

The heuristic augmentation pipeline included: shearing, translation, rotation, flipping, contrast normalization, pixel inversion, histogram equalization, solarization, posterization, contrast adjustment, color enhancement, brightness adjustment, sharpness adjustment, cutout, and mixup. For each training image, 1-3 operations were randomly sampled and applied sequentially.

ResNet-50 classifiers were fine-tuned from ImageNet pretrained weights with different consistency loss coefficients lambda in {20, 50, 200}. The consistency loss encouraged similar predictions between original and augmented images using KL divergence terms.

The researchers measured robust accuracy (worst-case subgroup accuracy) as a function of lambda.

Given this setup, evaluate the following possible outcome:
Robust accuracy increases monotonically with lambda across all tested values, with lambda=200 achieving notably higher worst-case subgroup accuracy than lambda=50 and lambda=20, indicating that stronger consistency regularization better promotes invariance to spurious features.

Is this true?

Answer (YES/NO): NO